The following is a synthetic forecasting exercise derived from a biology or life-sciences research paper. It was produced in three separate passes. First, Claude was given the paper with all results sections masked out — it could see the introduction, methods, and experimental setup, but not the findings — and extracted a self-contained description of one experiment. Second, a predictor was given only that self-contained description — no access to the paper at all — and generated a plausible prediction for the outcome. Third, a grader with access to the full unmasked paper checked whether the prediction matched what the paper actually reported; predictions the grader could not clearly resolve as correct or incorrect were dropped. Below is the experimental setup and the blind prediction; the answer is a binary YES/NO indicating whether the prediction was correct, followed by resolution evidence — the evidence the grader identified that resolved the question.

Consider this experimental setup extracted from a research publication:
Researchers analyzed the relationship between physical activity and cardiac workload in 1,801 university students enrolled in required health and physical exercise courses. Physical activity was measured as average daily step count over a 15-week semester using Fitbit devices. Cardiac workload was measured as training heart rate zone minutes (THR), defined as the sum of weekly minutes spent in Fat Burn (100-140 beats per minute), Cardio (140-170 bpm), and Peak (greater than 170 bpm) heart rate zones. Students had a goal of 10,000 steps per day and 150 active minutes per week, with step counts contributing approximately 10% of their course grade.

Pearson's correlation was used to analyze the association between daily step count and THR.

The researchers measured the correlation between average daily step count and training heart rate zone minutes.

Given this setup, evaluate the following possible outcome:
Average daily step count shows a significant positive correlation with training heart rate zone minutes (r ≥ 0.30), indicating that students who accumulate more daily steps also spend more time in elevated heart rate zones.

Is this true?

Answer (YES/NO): NO